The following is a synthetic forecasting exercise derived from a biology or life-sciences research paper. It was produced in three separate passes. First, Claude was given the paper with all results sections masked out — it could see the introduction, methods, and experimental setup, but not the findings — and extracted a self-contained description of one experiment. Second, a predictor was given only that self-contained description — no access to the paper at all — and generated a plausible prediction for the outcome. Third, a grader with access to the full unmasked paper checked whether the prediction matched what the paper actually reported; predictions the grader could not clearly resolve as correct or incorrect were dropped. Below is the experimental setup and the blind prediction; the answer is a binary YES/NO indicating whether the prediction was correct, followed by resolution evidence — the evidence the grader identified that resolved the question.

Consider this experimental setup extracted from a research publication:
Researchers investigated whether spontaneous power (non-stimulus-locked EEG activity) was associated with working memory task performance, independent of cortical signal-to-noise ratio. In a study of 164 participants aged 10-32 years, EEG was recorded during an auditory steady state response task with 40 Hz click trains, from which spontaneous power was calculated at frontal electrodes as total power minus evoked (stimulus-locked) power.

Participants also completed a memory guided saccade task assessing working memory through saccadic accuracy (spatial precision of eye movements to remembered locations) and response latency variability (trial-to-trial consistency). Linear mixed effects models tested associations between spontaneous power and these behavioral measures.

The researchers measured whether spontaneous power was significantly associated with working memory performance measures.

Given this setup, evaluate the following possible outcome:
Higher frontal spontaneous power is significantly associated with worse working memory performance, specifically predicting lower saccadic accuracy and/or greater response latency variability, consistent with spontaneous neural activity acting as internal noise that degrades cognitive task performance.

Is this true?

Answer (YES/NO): YES